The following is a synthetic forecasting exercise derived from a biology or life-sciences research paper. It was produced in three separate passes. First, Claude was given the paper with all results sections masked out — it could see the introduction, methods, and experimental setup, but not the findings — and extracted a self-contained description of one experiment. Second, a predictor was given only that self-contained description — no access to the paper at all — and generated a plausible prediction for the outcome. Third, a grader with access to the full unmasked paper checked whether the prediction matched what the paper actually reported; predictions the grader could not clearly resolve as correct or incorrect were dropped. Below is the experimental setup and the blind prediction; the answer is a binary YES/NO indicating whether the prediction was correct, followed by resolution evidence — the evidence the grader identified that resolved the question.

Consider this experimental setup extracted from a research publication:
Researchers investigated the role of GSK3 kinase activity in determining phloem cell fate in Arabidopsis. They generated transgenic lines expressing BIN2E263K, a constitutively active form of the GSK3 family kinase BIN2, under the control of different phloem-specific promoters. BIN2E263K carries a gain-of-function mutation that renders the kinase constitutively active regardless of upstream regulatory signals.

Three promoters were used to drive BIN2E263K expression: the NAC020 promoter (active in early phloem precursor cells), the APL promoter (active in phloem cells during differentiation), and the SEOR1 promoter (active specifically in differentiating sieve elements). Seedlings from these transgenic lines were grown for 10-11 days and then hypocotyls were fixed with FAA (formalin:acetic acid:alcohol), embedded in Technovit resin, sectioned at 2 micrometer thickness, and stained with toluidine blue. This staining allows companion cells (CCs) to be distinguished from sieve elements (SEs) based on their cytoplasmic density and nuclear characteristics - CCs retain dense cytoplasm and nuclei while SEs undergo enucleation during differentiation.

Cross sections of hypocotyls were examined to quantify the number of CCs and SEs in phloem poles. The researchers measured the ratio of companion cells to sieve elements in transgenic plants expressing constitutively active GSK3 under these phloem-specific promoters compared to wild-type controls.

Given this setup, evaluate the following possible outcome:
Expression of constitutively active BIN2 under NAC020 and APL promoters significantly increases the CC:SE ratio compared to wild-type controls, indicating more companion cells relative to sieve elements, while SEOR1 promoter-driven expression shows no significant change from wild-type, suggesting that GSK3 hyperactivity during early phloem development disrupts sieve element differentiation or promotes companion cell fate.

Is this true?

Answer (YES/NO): NO